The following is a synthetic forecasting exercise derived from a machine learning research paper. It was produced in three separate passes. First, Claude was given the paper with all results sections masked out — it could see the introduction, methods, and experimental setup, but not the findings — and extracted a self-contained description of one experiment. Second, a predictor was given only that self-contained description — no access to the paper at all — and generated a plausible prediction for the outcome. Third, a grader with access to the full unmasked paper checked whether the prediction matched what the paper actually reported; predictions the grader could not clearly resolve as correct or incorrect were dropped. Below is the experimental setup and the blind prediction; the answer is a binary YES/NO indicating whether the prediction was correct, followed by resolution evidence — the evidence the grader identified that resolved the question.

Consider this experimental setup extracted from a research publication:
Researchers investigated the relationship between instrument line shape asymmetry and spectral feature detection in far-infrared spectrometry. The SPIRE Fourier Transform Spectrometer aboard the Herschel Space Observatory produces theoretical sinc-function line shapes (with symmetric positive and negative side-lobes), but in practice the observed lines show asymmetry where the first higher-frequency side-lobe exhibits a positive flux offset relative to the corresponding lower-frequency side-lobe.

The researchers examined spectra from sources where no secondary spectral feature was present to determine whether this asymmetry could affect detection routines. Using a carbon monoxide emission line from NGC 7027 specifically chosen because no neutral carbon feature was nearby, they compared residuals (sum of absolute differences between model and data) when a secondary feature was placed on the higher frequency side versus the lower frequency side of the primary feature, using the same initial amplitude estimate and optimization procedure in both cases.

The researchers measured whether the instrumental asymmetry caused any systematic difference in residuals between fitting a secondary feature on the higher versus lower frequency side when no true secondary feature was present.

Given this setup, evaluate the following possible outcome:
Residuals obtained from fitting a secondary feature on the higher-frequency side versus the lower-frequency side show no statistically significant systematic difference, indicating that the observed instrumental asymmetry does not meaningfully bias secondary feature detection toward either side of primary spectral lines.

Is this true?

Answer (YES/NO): YES